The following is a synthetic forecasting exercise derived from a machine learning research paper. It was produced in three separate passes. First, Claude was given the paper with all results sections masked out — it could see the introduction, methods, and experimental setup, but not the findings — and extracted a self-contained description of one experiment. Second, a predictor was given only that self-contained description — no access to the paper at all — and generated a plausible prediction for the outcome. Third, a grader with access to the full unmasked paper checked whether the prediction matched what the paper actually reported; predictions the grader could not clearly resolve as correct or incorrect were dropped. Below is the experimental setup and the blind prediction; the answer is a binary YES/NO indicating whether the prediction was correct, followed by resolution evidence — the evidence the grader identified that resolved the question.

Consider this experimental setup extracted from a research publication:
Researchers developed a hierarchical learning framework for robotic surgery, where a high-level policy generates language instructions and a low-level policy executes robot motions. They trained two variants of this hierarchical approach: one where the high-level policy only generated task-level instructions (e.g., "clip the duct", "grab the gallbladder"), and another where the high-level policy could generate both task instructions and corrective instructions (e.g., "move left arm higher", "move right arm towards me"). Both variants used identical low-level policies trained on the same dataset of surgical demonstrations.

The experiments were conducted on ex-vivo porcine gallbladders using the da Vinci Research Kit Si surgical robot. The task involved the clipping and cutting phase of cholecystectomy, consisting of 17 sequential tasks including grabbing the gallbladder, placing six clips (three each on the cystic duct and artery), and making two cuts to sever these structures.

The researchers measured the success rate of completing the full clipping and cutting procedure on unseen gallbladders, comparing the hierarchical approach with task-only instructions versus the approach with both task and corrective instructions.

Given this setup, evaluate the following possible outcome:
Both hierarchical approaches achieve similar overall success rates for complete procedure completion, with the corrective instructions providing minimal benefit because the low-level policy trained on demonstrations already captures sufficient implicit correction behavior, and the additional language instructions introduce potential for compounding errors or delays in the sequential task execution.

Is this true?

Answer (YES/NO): NO